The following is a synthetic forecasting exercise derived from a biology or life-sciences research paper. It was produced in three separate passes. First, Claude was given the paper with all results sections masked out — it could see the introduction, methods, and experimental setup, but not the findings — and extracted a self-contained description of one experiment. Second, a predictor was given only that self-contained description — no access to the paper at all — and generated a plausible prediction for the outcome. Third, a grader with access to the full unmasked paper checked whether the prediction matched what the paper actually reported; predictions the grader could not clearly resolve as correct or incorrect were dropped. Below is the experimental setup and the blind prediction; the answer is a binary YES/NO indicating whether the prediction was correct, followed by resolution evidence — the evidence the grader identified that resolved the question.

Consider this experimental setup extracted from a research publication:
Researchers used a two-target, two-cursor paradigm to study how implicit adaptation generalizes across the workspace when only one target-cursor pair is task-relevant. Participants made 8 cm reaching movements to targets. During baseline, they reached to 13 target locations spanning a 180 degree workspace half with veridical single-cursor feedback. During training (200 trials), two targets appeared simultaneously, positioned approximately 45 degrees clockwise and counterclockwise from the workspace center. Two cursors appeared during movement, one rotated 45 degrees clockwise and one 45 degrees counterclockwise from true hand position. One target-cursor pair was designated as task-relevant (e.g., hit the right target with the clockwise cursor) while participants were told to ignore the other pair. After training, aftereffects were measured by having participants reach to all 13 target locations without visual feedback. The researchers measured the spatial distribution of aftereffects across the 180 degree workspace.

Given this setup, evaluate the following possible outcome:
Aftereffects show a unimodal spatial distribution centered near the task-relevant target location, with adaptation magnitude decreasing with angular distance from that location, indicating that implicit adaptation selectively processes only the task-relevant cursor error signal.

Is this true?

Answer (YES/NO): NO